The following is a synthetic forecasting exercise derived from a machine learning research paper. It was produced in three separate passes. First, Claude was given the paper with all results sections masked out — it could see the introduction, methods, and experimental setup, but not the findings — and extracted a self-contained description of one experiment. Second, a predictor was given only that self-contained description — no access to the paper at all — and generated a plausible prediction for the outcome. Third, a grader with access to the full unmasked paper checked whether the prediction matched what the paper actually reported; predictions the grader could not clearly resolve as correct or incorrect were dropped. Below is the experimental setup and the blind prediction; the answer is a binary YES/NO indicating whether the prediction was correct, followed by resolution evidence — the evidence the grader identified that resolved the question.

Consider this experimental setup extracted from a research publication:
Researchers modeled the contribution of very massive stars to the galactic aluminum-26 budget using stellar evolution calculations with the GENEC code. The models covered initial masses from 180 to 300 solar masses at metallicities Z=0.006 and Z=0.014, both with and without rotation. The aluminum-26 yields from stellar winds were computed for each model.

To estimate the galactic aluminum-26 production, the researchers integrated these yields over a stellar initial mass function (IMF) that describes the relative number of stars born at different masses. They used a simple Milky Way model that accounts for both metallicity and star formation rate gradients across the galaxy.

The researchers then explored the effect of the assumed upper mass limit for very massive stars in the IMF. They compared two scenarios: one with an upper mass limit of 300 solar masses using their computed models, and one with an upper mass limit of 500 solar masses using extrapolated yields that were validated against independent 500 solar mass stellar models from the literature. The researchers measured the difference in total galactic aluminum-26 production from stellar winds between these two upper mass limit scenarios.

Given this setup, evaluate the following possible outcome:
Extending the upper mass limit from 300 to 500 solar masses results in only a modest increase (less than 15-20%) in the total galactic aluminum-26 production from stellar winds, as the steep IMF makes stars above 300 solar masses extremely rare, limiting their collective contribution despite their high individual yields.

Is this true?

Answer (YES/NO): NO